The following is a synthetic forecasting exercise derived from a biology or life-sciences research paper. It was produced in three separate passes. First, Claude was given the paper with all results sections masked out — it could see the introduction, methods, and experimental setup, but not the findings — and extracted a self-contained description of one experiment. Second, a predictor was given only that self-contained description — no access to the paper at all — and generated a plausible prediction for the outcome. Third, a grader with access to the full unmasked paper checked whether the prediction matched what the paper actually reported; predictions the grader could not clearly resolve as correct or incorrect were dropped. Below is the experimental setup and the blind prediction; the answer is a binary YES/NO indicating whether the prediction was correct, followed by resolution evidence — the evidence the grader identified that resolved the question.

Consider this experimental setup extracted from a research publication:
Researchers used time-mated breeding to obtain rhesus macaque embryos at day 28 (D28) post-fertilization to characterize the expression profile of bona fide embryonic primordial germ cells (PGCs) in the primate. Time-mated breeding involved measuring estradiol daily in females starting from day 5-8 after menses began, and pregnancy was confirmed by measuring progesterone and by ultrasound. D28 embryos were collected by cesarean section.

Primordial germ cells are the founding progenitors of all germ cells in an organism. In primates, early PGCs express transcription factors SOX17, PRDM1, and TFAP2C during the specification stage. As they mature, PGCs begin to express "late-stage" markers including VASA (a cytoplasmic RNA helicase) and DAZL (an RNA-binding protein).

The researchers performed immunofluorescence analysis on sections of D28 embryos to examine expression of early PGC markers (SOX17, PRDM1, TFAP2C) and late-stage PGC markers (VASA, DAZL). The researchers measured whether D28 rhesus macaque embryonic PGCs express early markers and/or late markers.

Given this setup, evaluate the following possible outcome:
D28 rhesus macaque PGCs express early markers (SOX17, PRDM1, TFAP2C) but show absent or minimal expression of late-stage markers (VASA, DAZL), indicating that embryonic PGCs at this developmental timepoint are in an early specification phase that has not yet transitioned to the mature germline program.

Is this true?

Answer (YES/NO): NO